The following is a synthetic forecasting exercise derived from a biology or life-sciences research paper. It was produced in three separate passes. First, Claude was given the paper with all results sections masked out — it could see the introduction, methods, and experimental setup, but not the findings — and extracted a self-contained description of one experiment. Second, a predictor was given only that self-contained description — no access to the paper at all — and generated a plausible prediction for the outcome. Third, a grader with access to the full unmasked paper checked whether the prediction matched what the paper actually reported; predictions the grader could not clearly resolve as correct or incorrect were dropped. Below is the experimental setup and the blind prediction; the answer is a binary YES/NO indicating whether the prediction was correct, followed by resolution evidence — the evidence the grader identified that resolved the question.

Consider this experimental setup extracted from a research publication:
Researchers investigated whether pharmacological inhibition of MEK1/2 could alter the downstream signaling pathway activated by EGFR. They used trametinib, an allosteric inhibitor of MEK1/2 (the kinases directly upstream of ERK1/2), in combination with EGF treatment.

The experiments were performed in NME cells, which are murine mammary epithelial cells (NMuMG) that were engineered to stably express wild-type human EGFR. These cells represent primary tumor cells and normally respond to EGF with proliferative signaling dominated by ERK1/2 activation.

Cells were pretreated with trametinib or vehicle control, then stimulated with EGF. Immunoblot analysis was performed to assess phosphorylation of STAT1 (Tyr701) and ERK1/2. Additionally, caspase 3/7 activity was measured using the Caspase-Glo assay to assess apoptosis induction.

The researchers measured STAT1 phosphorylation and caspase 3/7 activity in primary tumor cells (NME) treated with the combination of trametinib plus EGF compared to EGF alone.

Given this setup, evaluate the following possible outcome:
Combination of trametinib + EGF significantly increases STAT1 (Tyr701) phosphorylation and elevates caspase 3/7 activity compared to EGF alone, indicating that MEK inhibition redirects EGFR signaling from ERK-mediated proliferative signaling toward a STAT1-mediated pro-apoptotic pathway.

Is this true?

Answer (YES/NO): YES